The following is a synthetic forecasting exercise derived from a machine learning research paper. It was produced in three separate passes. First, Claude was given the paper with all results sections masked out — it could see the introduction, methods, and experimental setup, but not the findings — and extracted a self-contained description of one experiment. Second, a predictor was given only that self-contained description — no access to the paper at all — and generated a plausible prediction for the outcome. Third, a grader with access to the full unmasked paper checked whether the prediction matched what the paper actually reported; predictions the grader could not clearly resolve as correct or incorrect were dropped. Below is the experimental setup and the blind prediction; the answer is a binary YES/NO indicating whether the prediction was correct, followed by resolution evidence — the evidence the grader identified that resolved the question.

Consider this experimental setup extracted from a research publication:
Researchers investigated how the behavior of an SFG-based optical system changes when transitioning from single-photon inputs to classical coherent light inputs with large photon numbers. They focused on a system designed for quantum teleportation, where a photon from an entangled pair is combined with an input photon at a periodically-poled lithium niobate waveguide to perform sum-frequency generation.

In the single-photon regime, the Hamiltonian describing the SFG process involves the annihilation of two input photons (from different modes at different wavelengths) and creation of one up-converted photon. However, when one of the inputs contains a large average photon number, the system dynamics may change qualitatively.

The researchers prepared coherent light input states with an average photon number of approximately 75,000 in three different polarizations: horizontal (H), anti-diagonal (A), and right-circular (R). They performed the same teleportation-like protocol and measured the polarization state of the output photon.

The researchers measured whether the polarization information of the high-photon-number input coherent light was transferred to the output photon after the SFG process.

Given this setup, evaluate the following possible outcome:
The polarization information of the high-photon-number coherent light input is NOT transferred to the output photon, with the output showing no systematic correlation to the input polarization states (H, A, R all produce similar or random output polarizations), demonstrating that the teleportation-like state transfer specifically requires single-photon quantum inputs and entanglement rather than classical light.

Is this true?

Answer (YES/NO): NO